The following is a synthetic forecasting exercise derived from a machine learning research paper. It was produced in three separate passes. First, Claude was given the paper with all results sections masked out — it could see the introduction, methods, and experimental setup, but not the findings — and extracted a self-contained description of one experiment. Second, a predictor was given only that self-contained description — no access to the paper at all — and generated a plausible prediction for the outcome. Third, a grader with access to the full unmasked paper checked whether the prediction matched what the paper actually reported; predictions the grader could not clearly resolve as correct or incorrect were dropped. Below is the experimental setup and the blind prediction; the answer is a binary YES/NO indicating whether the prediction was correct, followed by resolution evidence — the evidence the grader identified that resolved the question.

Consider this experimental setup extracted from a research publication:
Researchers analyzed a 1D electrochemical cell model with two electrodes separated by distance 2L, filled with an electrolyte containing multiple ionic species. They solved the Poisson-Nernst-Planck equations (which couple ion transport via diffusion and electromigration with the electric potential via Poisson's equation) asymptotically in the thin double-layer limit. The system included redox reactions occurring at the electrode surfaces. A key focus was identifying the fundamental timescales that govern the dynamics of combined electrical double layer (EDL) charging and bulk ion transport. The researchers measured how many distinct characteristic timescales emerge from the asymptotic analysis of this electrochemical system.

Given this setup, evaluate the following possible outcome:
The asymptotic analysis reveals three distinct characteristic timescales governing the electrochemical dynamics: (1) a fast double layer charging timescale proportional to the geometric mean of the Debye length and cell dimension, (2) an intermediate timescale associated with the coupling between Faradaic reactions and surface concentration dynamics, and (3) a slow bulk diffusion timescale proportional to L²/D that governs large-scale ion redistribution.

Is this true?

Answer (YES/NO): NO